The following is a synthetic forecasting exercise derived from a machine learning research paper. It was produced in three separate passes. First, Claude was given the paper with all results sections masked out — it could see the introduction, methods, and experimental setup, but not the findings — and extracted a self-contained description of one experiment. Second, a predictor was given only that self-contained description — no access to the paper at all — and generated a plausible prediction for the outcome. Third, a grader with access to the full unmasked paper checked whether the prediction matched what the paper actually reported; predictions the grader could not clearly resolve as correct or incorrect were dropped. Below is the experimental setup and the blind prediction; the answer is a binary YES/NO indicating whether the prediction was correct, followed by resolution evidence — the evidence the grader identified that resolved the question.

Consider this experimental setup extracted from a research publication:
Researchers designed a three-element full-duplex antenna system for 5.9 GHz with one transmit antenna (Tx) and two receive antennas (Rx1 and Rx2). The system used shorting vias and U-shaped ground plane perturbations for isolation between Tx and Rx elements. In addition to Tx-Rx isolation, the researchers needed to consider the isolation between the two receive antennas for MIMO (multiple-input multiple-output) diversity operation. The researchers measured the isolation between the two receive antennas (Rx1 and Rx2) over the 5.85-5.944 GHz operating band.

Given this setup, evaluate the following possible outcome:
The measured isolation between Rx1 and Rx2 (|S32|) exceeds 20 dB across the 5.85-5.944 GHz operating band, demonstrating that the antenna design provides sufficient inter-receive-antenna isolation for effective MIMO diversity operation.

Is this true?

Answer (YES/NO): YES